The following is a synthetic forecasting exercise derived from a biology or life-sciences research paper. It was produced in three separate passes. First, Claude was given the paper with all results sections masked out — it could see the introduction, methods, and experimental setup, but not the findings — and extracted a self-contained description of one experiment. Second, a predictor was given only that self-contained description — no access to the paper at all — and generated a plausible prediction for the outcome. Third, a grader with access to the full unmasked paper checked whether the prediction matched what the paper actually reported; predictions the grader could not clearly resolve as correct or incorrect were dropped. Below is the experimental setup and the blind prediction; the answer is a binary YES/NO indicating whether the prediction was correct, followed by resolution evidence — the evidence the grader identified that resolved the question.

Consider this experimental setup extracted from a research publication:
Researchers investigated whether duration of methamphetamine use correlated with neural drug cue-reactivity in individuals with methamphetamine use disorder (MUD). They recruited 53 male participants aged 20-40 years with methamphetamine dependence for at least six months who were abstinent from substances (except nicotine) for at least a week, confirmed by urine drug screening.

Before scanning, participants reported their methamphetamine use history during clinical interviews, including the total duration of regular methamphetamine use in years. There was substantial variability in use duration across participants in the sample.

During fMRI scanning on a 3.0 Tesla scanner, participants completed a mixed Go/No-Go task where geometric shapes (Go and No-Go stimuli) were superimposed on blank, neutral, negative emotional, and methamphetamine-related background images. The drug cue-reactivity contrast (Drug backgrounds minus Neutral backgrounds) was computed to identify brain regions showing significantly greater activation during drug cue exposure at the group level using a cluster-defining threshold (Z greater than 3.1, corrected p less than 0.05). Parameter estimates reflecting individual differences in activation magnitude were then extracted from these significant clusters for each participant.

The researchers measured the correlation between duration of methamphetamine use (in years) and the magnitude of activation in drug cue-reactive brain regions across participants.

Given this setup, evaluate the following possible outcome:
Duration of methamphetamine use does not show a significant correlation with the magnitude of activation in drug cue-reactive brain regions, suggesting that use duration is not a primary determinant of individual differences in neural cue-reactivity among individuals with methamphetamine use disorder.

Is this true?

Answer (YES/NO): YES